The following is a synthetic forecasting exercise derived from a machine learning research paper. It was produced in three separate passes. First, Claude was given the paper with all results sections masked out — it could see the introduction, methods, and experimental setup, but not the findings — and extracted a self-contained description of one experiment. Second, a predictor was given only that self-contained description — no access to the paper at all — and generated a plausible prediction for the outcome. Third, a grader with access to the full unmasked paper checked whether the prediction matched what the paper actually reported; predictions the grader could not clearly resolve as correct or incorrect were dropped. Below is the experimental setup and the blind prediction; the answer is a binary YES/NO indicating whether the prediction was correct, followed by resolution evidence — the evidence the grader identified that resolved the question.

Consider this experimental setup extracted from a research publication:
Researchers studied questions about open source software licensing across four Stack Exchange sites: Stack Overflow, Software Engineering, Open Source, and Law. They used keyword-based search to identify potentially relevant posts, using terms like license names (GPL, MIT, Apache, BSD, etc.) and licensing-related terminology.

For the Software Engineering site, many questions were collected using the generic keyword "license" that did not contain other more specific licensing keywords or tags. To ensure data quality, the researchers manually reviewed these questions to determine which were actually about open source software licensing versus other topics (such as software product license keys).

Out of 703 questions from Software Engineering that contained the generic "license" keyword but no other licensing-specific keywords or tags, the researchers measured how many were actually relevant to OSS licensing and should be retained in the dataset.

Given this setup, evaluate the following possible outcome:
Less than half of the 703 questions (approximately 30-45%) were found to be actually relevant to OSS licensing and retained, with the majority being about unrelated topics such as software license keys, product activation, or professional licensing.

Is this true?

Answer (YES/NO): NO